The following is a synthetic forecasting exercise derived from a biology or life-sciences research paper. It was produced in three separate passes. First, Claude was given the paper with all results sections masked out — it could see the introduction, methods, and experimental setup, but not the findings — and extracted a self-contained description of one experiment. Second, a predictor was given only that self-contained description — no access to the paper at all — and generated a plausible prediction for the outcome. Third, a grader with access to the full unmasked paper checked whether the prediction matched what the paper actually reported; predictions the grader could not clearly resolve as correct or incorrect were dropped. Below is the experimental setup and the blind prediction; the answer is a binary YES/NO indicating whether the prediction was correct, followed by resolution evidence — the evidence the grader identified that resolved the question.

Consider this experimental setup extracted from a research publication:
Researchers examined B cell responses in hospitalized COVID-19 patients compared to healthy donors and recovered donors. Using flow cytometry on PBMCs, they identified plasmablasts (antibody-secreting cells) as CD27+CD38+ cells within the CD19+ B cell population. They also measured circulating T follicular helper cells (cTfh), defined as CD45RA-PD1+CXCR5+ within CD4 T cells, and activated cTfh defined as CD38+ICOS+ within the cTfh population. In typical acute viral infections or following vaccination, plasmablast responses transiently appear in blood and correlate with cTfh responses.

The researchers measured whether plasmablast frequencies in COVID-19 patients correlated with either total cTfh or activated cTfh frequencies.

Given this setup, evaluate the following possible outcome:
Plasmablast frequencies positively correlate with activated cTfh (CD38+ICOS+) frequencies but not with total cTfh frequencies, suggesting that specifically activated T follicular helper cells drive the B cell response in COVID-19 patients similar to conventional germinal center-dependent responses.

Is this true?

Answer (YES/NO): NO